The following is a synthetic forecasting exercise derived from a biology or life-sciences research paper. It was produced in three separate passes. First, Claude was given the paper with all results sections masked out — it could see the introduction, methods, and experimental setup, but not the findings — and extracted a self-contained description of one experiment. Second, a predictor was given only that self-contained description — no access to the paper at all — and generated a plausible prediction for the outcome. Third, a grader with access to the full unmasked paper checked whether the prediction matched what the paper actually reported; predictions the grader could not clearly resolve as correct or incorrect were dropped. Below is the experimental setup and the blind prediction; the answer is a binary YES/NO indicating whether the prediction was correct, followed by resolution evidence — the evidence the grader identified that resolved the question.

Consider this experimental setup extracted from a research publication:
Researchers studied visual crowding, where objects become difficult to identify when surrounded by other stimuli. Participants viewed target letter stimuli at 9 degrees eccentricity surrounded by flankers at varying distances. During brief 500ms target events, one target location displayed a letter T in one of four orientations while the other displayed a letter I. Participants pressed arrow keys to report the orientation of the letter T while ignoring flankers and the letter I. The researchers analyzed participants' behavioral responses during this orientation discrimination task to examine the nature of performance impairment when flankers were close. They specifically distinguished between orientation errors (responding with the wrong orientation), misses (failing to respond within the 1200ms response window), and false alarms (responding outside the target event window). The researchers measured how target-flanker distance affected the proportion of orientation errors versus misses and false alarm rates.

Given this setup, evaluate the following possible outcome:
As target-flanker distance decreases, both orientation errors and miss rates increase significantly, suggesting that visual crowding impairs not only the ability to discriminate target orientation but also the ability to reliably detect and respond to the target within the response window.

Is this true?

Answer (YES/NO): NO